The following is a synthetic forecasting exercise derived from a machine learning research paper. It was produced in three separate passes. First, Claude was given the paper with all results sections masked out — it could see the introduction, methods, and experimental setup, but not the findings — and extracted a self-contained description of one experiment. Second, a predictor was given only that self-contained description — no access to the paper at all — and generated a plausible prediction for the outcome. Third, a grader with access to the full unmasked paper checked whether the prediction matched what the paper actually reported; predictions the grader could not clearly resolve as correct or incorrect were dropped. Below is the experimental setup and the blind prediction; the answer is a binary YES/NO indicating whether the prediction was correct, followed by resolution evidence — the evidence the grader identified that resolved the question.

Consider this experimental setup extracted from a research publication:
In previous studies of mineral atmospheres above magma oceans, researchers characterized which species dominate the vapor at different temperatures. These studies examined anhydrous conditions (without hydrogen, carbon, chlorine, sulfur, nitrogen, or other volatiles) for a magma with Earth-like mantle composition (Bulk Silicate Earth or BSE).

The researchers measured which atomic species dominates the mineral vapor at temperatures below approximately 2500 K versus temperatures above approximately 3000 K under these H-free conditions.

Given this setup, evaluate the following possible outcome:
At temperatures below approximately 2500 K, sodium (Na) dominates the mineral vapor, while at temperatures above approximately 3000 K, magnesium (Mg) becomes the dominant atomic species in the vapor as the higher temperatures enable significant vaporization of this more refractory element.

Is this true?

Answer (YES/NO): NO